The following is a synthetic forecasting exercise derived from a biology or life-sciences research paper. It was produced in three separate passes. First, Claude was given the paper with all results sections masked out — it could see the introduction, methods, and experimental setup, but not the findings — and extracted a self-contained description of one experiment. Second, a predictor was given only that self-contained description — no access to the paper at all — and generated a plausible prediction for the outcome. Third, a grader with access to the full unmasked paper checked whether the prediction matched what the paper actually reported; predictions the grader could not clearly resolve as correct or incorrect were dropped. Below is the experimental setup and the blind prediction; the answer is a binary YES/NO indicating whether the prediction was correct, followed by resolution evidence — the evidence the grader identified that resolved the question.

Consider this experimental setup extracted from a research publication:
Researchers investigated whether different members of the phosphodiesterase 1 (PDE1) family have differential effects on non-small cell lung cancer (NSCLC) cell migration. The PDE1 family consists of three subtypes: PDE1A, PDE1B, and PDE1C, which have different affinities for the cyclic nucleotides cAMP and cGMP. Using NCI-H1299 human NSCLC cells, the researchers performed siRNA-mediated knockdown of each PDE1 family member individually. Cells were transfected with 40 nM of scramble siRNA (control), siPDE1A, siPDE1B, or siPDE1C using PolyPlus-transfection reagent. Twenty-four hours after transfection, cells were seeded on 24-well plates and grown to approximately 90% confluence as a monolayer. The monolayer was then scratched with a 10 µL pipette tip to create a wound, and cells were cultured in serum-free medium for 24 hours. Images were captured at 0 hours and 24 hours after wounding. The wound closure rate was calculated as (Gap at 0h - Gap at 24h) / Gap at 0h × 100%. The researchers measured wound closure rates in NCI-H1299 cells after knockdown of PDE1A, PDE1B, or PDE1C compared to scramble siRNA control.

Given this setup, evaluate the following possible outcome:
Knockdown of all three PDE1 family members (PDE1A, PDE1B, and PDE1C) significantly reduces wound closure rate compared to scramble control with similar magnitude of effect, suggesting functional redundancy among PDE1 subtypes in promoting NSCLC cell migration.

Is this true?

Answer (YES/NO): NO